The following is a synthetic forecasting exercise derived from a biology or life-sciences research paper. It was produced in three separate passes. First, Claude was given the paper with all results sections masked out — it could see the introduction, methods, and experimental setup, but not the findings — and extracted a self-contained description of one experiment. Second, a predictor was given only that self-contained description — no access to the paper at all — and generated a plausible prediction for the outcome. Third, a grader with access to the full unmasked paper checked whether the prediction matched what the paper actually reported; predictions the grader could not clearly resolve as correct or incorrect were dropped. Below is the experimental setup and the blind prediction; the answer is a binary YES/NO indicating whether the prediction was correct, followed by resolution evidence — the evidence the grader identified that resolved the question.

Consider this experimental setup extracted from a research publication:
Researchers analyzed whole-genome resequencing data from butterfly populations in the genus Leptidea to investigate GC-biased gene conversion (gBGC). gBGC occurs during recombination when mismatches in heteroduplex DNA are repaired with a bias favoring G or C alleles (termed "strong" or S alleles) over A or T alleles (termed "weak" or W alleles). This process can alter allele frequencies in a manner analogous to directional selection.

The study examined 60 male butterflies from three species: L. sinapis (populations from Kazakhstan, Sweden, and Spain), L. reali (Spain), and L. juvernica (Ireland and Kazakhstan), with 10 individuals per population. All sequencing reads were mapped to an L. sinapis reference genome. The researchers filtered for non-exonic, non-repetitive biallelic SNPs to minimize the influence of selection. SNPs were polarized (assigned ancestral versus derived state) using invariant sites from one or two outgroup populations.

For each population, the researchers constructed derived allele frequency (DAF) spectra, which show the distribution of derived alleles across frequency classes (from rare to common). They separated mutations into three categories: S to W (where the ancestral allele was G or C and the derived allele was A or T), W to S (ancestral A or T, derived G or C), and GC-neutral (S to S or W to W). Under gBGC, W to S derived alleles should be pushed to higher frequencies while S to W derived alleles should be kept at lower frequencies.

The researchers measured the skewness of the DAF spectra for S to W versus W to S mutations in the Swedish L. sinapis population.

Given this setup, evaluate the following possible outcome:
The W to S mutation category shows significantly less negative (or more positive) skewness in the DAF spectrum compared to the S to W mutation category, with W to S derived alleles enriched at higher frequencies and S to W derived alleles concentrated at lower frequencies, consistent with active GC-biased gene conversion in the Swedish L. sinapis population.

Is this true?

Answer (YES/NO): YES